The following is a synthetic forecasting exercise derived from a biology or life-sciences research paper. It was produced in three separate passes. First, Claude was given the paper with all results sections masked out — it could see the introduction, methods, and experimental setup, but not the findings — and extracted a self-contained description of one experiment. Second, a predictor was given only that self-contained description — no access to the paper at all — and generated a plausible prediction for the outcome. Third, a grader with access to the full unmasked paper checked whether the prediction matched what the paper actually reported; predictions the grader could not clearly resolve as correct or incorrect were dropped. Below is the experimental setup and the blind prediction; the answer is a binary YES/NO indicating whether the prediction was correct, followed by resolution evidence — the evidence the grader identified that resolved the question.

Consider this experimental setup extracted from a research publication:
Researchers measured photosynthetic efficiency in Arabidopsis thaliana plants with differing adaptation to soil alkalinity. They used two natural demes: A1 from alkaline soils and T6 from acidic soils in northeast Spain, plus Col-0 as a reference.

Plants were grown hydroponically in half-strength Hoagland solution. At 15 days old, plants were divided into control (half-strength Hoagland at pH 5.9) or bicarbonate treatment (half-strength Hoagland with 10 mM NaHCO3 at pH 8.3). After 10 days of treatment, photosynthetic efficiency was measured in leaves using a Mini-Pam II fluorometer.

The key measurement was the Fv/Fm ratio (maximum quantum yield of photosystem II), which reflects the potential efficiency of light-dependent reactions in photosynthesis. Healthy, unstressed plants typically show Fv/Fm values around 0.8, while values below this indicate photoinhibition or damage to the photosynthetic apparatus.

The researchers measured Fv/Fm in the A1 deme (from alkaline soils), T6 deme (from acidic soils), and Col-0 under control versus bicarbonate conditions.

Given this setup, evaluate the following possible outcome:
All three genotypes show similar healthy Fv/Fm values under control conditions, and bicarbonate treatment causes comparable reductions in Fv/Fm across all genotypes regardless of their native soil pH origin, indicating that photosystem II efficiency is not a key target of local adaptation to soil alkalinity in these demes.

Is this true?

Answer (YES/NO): NO